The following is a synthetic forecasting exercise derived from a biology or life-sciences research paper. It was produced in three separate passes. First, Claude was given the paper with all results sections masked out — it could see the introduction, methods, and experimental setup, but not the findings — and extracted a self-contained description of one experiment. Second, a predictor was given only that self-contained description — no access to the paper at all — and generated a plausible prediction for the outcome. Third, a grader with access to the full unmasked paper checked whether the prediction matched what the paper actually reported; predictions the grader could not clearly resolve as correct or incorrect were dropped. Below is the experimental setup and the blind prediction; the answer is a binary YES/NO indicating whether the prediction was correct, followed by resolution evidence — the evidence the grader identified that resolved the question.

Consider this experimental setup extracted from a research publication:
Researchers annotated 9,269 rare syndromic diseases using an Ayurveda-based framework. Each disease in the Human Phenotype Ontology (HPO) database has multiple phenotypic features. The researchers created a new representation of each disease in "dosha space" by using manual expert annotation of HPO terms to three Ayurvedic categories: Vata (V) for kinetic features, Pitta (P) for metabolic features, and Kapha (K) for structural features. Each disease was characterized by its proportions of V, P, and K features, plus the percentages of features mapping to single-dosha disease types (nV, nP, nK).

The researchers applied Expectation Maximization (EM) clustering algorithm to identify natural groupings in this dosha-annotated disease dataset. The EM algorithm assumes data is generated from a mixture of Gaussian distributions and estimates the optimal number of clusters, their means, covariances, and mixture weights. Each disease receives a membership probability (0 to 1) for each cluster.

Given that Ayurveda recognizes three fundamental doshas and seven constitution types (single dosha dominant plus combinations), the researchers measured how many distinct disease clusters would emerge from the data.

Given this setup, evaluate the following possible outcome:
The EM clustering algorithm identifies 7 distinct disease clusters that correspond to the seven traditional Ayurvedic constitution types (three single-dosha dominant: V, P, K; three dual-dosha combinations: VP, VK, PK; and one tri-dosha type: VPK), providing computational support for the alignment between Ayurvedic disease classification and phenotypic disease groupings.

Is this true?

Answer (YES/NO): NO